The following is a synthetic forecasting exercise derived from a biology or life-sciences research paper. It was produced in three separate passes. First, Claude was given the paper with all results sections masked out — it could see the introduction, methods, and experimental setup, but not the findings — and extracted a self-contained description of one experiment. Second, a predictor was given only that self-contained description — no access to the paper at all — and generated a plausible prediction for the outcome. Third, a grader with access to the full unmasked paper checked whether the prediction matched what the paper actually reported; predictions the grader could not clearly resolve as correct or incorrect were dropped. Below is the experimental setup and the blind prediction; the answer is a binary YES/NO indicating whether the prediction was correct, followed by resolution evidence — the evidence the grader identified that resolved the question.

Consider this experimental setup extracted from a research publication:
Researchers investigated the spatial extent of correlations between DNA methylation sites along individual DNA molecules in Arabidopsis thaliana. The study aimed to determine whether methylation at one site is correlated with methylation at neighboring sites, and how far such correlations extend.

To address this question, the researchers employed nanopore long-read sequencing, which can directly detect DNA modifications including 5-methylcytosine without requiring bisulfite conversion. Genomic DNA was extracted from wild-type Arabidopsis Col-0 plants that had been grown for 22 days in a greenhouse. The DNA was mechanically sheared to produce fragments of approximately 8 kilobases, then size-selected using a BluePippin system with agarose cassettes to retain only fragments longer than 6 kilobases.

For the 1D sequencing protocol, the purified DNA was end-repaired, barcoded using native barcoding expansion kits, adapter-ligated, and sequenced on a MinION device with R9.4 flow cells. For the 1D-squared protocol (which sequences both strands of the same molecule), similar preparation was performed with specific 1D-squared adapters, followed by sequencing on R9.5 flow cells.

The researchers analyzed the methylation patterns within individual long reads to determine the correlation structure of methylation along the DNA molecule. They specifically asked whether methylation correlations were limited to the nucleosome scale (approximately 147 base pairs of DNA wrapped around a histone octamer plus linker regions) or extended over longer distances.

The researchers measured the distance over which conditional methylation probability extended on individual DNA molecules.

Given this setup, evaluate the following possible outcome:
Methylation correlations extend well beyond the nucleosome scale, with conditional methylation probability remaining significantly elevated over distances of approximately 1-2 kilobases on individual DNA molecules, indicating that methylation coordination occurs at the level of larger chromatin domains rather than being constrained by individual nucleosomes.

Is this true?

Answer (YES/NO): NO